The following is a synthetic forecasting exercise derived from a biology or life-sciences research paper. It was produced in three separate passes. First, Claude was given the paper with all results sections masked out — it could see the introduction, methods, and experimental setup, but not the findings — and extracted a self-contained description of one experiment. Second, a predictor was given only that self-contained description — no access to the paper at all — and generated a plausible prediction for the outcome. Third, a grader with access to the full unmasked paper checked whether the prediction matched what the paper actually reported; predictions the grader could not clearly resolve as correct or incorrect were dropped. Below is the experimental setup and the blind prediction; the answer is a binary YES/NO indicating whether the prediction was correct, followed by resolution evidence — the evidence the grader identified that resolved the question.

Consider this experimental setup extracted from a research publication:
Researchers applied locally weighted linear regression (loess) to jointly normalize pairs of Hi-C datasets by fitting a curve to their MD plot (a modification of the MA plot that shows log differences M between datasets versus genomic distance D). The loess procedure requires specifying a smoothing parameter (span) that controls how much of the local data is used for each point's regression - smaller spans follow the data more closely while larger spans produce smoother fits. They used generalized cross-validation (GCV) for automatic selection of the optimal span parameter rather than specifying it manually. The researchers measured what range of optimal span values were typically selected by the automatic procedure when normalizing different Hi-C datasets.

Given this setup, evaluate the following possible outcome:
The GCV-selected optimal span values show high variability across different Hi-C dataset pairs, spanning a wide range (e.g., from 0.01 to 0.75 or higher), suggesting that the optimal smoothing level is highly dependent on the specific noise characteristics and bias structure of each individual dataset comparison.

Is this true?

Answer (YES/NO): NO